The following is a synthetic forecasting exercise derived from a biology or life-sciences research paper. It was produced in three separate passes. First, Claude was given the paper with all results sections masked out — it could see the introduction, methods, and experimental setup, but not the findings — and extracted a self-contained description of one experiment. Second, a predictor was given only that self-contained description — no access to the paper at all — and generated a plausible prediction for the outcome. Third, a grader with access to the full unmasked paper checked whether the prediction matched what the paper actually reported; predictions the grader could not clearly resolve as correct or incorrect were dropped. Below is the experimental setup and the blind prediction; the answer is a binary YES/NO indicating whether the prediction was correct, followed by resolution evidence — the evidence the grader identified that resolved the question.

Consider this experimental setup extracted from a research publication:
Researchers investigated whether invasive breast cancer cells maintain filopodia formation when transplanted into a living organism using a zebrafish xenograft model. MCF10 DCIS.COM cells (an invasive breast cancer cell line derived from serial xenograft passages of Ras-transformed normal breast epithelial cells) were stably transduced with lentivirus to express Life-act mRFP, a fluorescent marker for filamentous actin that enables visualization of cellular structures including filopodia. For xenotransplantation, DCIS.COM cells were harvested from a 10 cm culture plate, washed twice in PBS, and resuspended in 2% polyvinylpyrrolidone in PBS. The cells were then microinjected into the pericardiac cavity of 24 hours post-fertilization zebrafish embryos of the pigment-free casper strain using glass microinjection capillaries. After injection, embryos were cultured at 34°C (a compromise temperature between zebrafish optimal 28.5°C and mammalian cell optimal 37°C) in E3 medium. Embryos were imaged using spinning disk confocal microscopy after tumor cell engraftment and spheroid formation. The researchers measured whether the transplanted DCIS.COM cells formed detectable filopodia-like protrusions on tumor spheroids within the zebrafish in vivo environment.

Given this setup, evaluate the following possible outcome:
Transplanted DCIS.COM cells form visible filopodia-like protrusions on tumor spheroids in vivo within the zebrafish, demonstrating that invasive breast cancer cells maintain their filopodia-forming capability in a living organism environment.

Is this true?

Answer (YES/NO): YES